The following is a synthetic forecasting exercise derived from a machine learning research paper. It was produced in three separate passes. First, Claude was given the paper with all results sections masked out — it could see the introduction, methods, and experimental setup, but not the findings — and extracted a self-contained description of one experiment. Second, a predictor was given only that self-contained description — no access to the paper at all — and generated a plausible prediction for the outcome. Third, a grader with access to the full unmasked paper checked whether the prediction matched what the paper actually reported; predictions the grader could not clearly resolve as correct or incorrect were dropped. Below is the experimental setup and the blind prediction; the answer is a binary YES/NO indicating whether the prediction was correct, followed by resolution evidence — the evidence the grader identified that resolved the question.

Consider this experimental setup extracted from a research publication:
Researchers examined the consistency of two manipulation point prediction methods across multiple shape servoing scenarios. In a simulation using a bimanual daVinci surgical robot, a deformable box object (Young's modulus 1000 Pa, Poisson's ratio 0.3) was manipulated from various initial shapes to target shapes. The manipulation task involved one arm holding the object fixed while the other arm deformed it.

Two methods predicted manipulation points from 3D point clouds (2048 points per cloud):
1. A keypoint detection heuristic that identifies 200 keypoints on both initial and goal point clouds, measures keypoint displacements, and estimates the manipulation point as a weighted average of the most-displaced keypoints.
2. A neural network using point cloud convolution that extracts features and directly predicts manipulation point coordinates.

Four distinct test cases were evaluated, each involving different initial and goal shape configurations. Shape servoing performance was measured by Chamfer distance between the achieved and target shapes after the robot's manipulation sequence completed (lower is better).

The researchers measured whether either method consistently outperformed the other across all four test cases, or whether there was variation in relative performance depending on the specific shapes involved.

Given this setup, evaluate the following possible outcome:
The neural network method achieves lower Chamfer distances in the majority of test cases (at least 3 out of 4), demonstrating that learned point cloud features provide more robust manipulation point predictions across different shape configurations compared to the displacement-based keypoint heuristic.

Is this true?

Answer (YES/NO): NO